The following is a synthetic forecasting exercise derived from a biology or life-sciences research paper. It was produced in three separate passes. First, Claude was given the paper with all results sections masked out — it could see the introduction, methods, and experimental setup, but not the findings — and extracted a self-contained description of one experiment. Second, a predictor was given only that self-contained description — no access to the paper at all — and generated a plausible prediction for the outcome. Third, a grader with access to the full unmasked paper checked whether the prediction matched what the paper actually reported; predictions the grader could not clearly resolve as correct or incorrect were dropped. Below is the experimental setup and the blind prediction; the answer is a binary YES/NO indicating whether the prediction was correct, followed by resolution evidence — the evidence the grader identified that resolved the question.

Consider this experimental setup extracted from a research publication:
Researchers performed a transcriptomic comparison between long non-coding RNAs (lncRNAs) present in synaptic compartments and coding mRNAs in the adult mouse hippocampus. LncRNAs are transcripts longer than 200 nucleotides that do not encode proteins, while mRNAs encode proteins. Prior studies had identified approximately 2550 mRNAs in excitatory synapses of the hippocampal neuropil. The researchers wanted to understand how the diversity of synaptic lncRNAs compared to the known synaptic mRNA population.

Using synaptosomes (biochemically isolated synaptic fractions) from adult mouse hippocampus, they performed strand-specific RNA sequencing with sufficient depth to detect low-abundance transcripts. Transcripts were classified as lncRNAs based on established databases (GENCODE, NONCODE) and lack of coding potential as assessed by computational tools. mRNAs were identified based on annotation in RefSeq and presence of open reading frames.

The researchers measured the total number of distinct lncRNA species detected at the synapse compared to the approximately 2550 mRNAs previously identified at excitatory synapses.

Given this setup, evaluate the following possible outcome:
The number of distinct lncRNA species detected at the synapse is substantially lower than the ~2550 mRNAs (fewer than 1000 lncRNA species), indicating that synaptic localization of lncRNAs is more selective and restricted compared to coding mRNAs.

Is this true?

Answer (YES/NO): NO